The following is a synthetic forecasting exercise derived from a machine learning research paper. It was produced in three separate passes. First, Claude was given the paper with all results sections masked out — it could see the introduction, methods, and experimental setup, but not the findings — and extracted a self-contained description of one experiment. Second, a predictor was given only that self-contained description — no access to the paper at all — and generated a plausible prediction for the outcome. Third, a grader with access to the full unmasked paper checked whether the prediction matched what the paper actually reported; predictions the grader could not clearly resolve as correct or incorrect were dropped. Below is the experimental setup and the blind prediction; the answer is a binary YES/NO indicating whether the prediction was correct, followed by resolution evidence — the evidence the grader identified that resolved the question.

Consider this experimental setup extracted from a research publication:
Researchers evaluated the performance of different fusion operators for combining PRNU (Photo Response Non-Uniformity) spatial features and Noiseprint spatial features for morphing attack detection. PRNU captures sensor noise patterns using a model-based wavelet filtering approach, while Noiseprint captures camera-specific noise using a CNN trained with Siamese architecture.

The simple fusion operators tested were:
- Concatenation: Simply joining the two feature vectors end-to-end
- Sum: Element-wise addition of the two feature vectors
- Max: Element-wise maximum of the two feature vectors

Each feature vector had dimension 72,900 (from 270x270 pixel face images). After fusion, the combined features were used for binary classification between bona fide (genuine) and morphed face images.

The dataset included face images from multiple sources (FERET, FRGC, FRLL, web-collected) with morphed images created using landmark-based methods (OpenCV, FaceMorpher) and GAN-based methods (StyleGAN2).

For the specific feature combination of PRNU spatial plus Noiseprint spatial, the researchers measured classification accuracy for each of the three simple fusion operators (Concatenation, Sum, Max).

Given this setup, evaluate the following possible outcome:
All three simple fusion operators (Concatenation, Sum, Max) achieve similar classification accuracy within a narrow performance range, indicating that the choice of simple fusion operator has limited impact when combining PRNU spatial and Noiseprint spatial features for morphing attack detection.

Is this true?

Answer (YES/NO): YES